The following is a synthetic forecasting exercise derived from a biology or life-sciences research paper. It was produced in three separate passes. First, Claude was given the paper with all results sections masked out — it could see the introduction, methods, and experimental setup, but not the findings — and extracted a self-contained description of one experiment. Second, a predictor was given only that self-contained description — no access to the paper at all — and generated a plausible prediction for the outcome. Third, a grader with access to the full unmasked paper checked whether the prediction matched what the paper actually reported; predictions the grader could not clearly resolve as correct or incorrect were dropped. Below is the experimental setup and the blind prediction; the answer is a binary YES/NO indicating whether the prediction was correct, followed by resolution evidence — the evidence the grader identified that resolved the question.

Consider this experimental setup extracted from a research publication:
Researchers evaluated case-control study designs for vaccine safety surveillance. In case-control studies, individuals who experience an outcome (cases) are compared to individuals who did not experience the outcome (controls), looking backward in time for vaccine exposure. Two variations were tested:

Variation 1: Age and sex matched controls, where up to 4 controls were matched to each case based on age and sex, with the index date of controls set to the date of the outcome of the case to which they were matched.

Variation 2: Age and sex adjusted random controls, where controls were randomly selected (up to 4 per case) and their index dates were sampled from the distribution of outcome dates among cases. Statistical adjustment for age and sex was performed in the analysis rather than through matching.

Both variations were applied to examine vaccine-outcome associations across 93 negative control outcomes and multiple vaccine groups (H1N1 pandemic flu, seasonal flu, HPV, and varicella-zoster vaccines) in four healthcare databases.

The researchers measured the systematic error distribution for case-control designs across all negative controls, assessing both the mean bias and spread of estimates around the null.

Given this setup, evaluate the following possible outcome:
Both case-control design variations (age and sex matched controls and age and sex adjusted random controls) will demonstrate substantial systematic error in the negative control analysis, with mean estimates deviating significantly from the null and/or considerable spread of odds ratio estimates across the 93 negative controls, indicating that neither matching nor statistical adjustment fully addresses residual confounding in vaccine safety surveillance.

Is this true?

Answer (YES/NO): YES